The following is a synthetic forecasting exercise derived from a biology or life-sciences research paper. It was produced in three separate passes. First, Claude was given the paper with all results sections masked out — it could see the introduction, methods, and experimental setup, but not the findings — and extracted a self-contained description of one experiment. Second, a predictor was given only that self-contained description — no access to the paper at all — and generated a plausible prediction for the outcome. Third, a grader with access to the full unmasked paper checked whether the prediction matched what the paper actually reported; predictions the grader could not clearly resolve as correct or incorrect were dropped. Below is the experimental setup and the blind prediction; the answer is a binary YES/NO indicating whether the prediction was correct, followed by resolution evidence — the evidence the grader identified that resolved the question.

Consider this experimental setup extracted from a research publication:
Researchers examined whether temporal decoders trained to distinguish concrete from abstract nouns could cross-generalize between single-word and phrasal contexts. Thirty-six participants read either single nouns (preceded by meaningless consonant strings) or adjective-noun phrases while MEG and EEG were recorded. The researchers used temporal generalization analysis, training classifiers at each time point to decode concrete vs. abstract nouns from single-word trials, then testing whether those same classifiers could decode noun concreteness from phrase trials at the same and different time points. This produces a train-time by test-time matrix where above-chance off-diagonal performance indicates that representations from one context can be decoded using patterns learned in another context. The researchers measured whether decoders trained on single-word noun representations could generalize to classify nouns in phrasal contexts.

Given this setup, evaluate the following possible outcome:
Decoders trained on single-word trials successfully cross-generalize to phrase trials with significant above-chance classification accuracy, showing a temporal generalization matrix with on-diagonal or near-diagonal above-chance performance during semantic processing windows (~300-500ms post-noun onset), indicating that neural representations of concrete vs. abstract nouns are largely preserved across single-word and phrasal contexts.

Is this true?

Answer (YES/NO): NO